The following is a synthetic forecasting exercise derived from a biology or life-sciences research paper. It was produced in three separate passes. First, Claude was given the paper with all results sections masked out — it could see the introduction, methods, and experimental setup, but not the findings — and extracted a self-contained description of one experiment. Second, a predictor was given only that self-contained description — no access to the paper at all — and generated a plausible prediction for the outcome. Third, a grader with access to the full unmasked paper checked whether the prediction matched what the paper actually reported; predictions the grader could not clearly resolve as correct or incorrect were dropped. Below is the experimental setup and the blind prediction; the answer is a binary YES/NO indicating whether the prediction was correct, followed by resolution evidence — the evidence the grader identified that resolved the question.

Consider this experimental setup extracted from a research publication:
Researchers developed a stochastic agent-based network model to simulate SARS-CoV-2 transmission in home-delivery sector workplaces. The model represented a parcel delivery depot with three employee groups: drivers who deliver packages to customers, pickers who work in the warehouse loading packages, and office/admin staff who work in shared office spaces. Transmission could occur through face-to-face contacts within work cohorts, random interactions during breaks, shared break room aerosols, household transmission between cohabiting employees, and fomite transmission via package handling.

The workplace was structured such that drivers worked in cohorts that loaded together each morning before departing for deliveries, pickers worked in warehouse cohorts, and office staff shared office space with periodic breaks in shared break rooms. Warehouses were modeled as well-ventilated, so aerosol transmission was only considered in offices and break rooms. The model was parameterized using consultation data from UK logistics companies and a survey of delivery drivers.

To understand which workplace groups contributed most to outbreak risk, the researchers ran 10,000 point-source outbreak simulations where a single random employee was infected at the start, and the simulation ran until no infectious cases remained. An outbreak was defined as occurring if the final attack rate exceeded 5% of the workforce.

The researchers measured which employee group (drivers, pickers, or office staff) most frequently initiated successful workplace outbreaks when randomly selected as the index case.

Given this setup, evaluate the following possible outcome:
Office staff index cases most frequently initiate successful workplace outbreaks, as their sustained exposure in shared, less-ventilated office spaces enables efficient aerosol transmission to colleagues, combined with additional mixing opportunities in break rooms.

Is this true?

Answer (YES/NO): YES